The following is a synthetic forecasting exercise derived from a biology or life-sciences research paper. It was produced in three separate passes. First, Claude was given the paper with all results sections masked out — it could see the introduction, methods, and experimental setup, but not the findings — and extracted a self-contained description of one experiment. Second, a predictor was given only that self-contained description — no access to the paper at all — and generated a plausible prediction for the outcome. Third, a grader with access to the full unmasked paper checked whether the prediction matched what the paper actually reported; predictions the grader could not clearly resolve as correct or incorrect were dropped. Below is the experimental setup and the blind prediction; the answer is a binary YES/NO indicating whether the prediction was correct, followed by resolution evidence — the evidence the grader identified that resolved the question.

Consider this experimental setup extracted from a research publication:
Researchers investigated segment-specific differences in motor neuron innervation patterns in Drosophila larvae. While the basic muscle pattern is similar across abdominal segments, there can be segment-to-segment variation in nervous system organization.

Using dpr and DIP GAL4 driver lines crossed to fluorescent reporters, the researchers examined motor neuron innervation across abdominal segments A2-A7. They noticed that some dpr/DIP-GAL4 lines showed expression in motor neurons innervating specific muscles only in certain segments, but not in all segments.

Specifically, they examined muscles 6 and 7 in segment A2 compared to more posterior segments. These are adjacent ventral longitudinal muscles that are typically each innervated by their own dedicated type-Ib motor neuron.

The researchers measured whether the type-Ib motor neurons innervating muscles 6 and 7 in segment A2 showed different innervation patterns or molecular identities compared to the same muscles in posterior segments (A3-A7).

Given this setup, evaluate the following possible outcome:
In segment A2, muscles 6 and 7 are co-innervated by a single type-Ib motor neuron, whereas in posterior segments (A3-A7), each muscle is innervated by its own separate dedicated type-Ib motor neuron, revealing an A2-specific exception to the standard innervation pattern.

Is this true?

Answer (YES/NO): NO